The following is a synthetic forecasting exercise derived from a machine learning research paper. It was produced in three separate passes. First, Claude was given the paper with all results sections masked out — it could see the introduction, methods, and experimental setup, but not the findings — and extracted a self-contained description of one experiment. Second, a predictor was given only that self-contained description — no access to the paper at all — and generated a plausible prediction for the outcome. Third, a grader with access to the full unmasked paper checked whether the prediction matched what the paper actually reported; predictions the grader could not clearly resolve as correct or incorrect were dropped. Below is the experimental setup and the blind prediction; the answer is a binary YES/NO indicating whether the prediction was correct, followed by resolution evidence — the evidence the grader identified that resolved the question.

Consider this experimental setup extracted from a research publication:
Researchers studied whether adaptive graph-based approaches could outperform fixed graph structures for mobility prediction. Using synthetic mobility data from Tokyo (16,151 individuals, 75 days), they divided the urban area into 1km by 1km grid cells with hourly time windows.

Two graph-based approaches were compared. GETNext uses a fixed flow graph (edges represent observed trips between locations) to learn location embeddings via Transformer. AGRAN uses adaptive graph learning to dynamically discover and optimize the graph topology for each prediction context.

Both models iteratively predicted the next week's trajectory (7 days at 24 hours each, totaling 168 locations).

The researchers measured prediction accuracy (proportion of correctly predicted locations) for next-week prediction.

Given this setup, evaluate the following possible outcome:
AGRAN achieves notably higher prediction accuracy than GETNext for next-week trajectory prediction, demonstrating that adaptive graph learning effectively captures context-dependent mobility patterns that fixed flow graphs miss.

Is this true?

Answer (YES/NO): NO